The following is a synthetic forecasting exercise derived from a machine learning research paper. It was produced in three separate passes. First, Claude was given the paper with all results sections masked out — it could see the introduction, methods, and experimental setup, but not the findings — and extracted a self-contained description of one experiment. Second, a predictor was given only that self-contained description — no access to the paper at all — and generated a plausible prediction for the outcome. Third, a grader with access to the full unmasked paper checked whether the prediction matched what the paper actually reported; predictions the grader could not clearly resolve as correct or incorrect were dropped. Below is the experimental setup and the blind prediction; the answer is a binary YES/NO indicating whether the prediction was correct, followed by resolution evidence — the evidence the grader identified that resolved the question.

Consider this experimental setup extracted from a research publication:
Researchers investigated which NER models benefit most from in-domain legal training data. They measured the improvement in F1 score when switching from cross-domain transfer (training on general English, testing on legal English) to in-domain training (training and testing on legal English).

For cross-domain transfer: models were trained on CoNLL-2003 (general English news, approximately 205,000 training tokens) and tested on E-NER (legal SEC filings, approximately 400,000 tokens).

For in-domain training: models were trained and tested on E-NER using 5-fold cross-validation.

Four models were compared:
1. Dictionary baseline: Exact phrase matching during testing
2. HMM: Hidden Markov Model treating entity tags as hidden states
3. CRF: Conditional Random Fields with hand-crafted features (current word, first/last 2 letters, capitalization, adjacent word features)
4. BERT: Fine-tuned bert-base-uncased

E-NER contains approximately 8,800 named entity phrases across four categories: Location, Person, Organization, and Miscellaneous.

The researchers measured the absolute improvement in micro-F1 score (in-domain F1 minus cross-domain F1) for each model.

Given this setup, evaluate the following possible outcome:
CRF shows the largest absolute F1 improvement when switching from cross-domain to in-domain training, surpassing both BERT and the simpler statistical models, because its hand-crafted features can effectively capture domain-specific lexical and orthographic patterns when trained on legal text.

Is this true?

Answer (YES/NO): YES